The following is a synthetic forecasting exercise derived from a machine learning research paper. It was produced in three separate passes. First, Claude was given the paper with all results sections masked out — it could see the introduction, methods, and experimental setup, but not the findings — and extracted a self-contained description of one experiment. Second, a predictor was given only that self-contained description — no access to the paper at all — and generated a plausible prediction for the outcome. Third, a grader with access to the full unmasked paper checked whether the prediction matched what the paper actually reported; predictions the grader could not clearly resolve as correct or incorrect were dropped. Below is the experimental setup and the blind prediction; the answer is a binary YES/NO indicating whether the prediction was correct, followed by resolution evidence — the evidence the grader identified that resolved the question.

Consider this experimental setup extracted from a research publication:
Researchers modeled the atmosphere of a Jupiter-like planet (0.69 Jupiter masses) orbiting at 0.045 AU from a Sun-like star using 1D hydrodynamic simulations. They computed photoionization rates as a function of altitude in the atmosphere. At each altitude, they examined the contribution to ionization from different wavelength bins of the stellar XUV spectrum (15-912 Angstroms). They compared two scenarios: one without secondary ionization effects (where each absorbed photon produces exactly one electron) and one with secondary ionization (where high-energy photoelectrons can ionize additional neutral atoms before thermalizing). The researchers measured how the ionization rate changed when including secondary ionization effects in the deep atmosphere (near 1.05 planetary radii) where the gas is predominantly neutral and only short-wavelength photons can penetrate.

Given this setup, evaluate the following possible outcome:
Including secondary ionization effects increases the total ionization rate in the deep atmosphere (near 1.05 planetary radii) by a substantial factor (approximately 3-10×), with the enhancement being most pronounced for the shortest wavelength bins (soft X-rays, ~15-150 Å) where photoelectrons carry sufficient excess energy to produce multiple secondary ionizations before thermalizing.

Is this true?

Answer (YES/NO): NO